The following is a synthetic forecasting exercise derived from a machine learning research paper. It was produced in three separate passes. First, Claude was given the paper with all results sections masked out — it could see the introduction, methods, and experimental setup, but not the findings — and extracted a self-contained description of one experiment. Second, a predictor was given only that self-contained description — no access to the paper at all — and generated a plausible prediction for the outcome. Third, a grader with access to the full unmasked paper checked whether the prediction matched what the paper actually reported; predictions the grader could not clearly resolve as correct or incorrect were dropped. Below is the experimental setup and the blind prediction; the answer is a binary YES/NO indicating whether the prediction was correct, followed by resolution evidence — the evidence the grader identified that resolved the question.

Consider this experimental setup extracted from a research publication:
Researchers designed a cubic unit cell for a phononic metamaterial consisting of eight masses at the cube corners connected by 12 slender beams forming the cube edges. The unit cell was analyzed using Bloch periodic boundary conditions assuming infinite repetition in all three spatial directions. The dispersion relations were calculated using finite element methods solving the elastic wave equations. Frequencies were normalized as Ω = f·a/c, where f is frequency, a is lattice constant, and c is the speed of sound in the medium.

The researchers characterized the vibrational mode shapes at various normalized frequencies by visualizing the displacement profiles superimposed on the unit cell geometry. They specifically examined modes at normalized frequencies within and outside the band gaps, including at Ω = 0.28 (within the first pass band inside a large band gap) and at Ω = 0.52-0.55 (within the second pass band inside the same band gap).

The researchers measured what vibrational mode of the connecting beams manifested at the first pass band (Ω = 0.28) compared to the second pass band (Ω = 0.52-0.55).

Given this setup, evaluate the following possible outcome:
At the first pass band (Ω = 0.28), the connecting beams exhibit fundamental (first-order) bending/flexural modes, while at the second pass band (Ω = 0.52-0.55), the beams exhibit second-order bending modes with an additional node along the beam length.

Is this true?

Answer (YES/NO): NO